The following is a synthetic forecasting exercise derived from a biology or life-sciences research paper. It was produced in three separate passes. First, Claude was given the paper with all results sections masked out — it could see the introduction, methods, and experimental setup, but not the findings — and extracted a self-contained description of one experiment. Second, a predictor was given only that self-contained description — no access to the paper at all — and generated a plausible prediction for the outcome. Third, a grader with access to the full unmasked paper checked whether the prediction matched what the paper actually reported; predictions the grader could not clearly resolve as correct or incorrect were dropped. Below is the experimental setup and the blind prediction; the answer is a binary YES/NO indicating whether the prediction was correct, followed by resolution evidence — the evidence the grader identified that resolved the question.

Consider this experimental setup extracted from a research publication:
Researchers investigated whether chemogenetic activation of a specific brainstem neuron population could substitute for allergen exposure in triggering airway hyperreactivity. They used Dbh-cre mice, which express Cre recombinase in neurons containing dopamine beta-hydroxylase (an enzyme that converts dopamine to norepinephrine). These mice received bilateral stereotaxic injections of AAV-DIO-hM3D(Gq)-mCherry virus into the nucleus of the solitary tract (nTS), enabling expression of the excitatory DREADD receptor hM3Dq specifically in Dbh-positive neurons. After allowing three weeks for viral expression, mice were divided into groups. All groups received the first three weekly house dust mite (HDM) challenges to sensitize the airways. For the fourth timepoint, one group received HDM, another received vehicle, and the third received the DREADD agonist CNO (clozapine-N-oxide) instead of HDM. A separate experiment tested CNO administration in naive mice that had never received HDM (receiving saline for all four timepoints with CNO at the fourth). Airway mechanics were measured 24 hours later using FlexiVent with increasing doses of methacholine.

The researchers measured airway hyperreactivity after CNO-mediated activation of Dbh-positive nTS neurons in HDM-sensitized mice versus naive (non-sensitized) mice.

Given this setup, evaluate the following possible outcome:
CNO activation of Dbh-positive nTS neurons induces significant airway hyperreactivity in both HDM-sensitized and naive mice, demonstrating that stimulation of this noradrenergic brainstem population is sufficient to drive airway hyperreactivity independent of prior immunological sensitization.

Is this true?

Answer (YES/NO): NO